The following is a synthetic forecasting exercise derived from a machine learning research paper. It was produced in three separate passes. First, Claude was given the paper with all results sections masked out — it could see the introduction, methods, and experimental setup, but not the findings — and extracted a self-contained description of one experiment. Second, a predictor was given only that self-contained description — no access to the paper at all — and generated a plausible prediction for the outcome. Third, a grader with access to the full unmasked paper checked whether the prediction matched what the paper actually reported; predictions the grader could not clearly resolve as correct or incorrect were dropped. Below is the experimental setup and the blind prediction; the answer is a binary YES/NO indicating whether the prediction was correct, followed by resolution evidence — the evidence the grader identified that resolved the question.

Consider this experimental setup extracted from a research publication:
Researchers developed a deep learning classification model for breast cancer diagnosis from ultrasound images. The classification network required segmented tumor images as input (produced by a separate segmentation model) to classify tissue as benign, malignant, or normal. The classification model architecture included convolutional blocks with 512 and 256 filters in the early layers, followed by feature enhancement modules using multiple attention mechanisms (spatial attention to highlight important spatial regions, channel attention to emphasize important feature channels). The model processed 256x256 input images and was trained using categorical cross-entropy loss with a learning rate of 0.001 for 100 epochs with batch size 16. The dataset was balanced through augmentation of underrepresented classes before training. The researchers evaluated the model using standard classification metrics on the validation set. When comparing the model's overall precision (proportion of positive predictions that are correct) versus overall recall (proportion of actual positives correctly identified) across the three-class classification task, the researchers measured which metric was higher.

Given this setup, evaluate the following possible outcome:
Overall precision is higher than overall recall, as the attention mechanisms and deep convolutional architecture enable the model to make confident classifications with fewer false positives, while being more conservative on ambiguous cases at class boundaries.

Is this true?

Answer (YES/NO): YES